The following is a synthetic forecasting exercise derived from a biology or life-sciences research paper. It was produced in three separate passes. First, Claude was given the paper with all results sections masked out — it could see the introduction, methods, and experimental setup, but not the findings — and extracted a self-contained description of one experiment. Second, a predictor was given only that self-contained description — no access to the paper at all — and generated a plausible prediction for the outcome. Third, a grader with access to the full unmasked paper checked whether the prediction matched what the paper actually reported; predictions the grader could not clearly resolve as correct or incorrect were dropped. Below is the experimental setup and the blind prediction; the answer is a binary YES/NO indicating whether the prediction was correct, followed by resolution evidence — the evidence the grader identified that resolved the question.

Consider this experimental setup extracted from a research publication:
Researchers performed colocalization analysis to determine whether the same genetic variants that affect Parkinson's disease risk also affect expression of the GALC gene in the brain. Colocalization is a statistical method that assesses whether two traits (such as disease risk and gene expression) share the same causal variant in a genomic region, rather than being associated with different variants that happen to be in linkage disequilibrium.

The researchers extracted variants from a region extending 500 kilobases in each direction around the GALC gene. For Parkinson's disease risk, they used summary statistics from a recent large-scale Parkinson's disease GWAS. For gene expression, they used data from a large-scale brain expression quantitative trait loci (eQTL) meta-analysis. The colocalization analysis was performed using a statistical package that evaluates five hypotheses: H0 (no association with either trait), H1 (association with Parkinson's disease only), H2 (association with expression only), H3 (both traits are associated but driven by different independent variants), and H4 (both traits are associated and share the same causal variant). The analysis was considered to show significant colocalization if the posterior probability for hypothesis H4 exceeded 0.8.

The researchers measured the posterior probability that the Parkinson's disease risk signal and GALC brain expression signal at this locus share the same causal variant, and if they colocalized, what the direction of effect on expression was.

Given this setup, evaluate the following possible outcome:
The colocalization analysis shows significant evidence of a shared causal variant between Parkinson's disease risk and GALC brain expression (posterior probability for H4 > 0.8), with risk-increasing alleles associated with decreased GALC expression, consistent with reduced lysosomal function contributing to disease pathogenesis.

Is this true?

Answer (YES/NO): NO